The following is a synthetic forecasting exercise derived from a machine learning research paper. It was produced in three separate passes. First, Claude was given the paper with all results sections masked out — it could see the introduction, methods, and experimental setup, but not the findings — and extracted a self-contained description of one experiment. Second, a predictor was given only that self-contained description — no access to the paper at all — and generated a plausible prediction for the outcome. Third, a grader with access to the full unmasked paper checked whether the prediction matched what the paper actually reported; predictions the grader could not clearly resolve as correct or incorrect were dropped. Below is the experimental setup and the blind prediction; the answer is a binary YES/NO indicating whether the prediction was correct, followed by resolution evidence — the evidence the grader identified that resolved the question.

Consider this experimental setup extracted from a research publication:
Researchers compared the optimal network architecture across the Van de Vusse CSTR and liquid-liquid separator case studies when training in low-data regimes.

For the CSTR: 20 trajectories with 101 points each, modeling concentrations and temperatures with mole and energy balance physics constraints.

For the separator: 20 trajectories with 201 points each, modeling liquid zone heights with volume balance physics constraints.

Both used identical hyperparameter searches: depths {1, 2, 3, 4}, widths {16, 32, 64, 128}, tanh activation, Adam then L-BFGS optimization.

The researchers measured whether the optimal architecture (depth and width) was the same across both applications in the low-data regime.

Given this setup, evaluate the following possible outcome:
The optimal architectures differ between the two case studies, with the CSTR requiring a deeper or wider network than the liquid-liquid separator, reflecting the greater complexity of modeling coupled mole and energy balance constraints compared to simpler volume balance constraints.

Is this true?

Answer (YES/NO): NO